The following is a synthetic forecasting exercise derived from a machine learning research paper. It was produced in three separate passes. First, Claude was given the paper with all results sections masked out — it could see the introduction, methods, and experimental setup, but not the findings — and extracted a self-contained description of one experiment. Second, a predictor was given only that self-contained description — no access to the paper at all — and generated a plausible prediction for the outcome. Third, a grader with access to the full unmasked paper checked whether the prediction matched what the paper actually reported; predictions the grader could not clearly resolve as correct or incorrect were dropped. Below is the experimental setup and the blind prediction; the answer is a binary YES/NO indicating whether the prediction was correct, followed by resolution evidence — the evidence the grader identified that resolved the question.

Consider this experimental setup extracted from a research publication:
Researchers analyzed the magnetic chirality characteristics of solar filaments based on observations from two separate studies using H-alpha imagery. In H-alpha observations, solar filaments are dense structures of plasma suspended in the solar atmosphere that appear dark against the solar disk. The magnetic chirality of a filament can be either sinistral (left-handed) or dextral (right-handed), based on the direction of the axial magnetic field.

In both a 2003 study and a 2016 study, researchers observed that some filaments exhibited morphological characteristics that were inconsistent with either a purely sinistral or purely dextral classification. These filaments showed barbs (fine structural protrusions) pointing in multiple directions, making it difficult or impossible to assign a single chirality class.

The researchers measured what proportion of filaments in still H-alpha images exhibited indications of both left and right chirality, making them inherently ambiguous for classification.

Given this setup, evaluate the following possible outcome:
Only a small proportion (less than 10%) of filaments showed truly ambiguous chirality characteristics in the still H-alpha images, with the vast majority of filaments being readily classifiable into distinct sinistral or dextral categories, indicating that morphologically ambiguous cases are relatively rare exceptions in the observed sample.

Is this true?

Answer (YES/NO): NO